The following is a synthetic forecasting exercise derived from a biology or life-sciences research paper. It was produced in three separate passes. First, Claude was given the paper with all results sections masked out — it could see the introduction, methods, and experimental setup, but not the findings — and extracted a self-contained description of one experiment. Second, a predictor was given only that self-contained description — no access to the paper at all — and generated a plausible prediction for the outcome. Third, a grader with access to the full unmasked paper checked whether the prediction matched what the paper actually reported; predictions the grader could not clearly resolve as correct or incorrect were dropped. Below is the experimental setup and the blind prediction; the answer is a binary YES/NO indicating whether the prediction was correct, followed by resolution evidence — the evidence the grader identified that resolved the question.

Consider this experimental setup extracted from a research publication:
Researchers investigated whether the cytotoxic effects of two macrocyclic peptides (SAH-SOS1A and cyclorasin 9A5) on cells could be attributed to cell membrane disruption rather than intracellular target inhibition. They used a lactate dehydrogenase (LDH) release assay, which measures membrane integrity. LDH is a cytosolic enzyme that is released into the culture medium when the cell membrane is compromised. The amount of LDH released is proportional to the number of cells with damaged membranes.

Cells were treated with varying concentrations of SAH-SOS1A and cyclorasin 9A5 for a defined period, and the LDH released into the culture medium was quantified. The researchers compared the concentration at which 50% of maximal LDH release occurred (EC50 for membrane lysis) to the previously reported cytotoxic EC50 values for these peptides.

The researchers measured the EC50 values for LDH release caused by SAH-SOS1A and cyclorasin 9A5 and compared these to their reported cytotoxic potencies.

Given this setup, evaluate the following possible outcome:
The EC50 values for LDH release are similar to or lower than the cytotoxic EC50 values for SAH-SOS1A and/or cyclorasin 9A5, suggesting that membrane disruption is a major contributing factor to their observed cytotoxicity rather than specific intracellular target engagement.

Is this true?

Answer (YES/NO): YES